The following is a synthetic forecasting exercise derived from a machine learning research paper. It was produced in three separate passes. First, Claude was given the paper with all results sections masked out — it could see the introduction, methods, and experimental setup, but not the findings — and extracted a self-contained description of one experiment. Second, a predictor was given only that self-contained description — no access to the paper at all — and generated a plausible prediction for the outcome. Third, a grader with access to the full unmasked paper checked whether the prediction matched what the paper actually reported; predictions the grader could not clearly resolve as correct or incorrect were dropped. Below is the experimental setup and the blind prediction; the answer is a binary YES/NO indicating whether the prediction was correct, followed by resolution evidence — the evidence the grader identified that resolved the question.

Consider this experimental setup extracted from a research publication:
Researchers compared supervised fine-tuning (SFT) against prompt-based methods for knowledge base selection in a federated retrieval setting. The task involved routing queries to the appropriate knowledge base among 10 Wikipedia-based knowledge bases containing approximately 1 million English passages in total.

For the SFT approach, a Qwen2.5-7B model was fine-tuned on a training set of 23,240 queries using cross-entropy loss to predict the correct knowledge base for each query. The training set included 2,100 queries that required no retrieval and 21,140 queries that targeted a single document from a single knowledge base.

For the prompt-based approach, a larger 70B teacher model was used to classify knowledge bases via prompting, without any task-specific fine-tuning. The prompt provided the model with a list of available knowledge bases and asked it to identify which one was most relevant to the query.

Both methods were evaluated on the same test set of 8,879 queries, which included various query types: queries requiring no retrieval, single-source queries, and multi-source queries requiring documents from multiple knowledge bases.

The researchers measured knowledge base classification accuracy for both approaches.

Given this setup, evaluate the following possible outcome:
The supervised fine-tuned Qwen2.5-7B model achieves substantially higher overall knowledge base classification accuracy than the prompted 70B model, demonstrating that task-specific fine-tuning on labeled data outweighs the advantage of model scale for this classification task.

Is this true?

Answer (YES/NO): YES